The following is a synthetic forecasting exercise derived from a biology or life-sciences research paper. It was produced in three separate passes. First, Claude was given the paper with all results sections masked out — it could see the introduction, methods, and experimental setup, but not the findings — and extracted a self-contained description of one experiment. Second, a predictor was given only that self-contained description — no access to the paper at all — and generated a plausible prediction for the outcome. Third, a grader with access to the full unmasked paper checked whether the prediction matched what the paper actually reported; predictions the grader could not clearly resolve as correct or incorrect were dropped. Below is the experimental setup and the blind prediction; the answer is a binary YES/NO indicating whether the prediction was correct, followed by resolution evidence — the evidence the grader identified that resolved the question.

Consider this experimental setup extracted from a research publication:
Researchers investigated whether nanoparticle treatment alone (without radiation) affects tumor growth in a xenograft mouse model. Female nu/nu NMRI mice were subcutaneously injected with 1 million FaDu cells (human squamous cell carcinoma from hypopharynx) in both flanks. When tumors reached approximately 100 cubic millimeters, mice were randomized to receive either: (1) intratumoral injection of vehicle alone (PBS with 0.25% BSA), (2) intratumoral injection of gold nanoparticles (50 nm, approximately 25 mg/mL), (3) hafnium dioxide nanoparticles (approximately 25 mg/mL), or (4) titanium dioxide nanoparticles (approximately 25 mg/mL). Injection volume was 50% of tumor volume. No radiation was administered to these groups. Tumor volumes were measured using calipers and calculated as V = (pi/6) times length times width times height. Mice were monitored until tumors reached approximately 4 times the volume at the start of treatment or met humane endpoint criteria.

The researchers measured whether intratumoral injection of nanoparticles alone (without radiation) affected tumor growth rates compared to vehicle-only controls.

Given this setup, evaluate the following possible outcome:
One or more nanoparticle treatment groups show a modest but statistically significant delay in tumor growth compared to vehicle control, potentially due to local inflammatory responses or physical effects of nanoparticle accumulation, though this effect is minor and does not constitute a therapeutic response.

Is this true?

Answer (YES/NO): NO